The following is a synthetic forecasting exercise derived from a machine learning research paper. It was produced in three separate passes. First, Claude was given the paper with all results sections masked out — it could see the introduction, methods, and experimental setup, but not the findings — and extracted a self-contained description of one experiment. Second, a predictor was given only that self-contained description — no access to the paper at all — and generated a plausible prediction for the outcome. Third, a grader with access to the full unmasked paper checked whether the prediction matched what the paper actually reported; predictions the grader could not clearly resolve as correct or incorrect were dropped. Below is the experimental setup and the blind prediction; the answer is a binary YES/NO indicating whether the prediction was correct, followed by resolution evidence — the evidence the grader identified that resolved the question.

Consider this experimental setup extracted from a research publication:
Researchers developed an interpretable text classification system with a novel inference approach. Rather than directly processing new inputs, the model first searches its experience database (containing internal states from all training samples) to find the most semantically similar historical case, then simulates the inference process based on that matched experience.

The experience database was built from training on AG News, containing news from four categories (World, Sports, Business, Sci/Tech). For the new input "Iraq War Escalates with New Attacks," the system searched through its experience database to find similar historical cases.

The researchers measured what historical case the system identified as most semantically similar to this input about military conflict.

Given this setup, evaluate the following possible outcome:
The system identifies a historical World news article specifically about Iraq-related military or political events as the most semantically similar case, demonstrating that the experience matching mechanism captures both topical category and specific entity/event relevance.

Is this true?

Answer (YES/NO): YES